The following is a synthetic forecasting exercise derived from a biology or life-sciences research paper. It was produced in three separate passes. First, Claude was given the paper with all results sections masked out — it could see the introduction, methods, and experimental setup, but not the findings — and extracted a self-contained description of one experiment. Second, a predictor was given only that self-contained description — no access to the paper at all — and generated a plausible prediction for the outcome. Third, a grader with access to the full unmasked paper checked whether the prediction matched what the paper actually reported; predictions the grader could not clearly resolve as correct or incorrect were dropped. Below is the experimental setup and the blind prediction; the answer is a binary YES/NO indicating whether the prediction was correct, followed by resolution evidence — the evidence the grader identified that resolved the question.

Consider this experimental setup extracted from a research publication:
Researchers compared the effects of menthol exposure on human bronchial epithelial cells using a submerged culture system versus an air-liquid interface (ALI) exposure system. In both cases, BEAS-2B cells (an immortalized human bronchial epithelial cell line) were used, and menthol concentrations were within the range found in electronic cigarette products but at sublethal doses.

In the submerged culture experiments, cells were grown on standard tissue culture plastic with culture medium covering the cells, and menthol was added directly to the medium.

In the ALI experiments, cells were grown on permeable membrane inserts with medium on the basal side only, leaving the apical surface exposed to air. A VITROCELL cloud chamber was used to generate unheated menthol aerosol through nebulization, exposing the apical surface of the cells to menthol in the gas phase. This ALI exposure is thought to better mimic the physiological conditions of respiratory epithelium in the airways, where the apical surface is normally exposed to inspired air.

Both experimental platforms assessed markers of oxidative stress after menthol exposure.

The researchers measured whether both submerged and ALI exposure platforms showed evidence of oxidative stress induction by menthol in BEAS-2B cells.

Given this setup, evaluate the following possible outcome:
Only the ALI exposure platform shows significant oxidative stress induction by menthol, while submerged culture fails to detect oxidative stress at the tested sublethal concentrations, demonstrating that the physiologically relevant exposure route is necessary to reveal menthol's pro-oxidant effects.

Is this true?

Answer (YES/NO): NO